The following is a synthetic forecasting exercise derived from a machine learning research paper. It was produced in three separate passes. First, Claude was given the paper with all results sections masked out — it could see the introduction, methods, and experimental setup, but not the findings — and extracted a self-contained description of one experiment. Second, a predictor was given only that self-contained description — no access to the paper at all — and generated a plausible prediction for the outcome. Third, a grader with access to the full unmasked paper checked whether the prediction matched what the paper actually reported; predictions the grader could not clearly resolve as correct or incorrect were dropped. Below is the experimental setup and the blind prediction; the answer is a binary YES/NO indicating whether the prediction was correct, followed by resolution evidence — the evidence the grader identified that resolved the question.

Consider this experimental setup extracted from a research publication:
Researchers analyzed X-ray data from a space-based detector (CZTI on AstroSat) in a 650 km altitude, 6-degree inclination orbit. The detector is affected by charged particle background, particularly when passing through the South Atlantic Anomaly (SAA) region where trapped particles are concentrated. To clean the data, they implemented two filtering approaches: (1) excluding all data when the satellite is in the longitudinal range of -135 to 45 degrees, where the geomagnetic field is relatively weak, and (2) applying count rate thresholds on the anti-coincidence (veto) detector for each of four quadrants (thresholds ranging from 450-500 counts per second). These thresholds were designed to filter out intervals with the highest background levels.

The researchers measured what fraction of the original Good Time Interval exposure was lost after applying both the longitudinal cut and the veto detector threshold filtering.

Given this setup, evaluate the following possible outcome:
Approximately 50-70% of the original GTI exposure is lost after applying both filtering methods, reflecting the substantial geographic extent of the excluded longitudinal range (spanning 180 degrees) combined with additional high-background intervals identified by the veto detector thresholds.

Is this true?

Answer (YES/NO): NO